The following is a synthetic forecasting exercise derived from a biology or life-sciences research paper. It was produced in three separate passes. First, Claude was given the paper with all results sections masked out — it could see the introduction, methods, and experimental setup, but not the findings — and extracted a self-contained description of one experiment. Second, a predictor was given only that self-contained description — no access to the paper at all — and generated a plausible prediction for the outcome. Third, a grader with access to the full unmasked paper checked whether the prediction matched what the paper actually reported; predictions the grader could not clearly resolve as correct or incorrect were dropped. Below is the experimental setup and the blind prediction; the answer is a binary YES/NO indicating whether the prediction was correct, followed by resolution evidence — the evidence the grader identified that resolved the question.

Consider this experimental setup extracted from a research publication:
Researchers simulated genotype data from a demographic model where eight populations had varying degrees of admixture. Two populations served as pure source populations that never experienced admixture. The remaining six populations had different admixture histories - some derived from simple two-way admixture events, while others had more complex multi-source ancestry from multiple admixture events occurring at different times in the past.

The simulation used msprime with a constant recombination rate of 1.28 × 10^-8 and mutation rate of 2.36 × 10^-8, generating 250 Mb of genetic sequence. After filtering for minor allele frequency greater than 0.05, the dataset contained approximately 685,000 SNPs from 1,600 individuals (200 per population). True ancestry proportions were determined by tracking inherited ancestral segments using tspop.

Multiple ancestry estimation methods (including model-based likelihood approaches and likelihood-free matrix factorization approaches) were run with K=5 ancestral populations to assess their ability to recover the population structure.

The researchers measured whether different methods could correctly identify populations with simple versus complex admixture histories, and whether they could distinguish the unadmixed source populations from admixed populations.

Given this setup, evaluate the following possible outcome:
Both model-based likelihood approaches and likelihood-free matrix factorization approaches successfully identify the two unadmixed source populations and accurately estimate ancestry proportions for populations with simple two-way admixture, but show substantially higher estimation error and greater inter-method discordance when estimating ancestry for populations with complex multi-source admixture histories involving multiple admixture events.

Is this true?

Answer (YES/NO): NO